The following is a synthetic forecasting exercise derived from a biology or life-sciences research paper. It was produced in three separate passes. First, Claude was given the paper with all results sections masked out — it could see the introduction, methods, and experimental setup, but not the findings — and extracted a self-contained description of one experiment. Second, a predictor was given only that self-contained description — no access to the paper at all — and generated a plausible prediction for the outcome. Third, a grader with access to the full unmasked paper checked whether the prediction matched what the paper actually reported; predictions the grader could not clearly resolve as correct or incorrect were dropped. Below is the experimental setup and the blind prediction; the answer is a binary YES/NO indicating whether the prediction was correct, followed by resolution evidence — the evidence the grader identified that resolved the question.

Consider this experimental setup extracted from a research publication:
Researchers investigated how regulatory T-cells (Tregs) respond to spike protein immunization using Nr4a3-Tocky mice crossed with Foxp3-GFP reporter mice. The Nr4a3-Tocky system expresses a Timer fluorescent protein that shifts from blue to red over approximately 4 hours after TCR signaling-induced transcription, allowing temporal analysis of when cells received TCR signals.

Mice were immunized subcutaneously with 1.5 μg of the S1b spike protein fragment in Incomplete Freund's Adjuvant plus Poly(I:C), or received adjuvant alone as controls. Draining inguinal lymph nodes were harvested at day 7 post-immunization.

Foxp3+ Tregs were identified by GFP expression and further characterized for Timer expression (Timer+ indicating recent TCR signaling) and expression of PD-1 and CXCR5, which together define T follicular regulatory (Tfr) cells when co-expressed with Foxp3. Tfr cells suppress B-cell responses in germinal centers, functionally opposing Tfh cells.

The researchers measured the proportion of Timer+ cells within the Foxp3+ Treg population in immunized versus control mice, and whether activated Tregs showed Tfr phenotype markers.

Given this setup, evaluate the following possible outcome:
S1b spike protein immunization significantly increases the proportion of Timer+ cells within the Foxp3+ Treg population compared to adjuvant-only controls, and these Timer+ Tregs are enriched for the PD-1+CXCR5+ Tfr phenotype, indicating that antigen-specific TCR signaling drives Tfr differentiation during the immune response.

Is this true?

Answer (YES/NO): NO